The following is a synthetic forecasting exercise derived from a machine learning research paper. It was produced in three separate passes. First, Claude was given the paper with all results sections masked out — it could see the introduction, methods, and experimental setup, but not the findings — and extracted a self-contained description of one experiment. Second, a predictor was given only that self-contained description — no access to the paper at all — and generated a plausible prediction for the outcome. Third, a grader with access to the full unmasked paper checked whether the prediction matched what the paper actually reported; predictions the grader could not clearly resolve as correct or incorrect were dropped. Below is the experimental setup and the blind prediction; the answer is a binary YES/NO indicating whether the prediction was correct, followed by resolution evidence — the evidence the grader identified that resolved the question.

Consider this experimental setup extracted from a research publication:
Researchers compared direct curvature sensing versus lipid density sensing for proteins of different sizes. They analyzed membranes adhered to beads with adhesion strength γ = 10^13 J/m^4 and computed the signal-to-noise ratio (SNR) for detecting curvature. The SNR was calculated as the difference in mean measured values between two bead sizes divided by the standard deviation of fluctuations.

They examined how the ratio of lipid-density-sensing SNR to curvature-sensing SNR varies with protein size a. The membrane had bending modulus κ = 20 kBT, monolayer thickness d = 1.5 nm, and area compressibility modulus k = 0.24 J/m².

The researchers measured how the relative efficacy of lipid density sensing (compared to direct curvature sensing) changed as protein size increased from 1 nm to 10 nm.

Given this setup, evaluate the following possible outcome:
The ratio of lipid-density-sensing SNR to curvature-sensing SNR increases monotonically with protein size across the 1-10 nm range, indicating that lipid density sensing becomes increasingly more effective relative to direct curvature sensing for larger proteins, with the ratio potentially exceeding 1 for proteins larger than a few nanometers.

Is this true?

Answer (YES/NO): NO